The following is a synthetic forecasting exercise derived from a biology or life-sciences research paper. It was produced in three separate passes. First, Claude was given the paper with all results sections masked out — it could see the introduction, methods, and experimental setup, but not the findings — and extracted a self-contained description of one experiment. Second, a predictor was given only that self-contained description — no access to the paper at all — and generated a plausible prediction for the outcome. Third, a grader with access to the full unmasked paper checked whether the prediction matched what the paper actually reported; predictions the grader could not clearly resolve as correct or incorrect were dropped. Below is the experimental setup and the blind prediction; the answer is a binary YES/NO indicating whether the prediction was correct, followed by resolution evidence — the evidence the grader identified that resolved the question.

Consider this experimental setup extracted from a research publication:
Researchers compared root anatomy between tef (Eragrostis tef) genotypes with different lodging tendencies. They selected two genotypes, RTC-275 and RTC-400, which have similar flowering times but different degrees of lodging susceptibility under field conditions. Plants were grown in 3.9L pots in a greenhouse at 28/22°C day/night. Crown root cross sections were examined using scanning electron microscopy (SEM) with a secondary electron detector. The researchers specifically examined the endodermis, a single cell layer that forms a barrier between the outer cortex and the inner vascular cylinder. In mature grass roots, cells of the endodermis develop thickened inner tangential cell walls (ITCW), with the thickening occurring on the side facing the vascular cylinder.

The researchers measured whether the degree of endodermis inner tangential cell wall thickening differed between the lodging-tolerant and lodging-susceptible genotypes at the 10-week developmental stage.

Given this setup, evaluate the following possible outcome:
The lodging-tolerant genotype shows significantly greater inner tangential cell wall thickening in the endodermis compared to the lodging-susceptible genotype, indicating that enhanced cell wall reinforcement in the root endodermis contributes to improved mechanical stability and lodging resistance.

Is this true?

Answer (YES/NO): NO